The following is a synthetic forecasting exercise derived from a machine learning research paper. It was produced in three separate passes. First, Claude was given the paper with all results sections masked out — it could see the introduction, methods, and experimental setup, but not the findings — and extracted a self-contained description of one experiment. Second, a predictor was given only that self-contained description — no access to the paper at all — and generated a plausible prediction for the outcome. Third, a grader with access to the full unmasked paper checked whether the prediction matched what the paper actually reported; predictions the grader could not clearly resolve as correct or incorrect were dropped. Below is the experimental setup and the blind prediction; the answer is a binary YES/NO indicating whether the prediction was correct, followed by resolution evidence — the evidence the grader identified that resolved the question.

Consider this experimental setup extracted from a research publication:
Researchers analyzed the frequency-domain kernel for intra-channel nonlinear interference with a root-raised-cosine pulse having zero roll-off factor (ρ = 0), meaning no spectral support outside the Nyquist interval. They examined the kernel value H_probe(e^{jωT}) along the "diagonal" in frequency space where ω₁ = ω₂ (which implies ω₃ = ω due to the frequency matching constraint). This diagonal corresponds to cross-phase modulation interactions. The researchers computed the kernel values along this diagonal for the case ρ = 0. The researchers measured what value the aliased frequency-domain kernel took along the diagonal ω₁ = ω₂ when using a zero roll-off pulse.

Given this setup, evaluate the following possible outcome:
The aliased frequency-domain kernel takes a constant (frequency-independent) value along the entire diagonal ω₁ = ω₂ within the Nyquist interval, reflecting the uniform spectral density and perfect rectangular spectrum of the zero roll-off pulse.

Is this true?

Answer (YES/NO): YES